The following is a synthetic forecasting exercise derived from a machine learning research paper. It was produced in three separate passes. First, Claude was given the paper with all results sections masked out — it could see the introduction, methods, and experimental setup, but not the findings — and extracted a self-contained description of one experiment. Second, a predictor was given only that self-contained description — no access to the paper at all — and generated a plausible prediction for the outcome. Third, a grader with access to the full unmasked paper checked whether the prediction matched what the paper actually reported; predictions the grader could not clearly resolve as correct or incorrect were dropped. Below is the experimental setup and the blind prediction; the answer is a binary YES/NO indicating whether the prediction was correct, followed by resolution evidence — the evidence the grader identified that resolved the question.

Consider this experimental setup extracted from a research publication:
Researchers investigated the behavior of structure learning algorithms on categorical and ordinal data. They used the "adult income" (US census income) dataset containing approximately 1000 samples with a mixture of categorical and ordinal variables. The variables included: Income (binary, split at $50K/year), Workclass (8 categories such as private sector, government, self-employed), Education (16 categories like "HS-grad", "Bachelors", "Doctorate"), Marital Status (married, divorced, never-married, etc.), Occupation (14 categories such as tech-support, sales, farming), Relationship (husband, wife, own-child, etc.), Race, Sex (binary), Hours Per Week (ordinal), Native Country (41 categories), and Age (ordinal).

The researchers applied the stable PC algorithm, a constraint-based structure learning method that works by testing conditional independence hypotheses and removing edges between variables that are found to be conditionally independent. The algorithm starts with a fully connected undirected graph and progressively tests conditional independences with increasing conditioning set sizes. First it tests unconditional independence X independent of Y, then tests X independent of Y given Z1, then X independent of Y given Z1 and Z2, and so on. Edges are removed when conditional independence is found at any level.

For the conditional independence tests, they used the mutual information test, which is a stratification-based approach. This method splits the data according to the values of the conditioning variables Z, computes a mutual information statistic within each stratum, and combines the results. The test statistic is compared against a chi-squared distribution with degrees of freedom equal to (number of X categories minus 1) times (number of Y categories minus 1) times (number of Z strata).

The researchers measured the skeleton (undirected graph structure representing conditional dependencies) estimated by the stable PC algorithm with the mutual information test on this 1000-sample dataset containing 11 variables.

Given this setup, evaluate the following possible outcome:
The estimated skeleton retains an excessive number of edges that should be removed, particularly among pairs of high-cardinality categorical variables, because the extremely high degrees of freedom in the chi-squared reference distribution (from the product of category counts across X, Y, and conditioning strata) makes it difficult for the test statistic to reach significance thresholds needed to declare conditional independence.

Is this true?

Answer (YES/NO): NO